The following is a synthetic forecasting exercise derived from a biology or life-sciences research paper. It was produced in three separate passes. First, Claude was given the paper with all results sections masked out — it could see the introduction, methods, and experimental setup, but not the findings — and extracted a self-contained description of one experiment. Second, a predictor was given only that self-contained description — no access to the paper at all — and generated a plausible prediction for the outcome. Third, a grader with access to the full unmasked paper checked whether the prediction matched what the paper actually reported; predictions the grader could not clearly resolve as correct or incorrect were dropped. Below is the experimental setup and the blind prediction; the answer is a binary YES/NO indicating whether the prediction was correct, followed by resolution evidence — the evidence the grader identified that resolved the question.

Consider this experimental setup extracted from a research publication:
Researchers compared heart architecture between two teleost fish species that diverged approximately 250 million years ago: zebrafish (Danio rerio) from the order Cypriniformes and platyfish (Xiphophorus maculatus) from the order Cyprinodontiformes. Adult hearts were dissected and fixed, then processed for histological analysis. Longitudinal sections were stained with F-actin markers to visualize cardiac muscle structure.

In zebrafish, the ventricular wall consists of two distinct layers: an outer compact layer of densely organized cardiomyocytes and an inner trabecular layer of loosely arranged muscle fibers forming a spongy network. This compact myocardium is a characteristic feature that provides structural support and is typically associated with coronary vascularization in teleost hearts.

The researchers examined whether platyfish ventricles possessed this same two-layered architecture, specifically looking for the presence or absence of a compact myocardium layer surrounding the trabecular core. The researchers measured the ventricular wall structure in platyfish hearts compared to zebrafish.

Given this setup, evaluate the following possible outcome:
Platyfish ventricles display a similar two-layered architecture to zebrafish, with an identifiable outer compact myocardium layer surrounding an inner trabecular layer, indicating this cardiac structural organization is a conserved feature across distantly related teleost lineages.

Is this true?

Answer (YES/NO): NO